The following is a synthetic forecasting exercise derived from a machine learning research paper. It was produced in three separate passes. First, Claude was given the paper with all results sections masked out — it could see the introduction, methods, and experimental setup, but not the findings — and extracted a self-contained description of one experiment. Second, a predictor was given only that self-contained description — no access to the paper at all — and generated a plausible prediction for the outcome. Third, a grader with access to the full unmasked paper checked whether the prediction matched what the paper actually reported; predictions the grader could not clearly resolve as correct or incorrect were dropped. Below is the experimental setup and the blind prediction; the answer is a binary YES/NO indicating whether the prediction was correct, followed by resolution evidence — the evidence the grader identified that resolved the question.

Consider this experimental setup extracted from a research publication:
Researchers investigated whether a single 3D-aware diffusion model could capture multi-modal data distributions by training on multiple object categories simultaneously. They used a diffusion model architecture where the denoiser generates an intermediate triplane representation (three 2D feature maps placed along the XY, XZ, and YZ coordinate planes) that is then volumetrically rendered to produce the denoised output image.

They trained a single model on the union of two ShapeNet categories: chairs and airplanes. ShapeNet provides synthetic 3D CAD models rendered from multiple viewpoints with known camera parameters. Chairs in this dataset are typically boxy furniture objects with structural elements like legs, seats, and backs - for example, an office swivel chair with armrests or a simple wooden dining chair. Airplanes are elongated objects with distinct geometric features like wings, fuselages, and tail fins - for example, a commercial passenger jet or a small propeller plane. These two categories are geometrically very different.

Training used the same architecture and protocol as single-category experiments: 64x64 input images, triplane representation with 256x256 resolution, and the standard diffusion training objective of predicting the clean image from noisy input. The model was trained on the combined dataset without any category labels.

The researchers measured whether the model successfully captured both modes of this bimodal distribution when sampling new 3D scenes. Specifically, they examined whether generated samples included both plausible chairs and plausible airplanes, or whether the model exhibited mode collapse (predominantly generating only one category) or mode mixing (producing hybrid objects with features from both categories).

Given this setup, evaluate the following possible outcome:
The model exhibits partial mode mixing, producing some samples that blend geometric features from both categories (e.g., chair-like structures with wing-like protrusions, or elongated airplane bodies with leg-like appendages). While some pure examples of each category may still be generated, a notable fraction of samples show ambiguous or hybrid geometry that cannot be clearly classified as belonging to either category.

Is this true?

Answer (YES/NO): NO